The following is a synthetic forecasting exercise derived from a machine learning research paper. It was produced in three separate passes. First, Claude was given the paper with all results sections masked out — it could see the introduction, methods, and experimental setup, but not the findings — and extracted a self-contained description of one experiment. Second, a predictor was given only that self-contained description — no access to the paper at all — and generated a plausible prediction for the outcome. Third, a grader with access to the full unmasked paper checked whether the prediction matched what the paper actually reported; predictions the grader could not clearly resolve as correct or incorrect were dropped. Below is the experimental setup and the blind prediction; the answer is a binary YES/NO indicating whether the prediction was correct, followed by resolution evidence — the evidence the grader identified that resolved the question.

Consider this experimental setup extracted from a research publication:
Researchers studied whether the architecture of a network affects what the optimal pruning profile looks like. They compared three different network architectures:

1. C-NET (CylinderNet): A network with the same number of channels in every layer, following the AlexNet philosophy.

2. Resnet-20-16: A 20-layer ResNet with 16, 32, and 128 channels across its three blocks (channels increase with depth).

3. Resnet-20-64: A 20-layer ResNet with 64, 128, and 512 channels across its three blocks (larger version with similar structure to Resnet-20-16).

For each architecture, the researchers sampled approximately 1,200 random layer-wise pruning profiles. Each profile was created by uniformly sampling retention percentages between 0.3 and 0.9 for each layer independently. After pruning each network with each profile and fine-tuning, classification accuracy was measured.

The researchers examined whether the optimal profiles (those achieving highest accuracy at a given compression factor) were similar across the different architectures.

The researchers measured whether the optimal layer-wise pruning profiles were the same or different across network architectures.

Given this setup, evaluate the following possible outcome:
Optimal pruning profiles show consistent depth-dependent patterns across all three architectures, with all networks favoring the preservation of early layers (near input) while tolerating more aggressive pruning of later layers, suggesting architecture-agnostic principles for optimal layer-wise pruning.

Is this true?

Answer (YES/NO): NO